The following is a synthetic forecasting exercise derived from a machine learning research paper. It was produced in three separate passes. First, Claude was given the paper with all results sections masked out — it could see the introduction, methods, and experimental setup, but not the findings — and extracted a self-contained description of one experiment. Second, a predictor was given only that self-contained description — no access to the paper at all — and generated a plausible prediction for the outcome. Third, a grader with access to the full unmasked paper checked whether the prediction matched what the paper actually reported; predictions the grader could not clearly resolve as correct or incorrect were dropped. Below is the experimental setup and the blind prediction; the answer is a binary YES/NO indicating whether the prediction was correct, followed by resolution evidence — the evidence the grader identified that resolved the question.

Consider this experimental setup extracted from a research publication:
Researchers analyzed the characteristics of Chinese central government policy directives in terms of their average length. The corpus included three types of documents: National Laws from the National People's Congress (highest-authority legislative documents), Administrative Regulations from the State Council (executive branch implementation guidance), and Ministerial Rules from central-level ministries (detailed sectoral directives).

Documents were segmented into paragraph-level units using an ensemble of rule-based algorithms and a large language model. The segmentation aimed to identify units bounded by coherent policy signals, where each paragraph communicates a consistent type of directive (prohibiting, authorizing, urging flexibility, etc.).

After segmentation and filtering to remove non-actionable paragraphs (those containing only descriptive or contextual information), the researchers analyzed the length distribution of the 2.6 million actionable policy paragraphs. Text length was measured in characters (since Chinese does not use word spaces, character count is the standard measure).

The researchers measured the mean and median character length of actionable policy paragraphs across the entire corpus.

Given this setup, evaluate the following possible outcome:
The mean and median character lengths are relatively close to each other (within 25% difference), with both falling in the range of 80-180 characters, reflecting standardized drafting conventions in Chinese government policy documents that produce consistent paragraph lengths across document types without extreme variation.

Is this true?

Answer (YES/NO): NO